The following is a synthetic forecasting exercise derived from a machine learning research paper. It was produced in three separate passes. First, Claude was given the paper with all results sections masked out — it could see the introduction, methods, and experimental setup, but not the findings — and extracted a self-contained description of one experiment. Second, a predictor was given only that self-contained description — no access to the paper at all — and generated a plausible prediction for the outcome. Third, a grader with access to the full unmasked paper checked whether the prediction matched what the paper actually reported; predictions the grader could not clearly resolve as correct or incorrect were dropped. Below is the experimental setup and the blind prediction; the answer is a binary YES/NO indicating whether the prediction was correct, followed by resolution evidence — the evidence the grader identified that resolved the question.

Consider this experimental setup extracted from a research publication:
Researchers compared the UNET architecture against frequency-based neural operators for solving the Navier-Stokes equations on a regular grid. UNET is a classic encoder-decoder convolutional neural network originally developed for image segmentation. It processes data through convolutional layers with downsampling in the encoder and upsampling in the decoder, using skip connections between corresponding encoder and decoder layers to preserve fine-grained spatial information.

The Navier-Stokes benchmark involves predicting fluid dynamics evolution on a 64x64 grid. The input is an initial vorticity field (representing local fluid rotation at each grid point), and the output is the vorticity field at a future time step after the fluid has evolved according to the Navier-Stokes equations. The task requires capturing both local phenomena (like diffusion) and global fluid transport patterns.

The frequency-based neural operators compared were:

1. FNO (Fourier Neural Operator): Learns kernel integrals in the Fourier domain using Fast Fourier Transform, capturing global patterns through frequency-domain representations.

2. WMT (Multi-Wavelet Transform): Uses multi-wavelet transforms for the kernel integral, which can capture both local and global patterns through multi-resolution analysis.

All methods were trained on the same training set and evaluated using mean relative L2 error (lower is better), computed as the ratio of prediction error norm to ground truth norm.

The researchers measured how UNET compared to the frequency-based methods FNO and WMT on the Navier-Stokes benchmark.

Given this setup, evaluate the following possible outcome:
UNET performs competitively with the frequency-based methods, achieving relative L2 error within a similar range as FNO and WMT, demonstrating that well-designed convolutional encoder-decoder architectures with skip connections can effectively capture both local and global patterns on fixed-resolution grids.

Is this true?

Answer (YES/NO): NO